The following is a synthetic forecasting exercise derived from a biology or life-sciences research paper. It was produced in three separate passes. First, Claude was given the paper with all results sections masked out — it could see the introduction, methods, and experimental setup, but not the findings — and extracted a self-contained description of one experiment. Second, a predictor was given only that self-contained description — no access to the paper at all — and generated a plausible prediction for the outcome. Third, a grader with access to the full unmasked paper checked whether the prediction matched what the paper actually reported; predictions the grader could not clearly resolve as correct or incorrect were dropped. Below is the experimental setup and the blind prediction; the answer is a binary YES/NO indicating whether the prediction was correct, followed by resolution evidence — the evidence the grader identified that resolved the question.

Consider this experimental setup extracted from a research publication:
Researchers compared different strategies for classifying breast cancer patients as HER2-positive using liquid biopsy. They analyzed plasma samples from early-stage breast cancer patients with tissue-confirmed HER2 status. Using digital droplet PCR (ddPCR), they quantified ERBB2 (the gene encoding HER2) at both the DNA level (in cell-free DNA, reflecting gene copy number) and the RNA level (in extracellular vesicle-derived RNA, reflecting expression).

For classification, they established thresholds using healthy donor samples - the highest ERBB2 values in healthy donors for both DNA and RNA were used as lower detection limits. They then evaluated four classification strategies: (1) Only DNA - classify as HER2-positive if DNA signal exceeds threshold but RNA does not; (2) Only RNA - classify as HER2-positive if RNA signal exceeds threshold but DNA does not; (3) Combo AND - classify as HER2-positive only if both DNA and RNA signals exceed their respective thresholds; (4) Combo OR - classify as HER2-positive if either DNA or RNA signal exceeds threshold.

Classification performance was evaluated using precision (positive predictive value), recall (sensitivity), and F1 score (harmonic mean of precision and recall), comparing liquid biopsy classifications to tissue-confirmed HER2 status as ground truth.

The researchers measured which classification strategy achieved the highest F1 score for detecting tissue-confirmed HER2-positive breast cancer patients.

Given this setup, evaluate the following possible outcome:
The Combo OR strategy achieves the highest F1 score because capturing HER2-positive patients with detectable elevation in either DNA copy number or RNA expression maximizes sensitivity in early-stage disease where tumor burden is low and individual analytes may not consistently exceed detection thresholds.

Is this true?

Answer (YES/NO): YES